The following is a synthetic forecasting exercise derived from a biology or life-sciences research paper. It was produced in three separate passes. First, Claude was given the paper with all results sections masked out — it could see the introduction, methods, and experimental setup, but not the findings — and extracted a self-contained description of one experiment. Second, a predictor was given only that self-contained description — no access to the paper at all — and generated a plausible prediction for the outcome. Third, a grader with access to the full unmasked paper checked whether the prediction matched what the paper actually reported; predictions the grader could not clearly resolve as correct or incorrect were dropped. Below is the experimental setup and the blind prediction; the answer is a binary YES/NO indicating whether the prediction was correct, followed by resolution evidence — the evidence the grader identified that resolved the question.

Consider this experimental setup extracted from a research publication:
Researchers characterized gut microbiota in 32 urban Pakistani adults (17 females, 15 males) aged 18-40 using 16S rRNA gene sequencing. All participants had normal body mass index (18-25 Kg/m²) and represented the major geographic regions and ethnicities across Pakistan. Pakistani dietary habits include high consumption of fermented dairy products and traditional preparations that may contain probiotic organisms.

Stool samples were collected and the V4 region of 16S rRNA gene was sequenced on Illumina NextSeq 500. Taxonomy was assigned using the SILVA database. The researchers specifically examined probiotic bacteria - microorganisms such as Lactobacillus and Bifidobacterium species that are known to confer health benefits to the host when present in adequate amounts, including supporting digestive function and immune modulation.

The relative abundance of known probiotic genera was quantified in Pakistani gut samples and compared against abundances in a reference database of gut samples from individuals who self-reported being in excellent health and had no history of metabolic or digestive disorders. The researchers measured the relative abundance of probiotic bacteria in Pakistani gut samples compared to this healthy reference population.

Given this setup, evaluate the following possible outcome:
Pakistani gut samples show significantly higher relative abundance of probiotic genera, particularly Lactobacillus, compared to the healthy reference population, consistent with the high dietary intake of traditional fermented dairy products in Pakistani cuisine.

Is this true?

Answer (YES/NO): NO